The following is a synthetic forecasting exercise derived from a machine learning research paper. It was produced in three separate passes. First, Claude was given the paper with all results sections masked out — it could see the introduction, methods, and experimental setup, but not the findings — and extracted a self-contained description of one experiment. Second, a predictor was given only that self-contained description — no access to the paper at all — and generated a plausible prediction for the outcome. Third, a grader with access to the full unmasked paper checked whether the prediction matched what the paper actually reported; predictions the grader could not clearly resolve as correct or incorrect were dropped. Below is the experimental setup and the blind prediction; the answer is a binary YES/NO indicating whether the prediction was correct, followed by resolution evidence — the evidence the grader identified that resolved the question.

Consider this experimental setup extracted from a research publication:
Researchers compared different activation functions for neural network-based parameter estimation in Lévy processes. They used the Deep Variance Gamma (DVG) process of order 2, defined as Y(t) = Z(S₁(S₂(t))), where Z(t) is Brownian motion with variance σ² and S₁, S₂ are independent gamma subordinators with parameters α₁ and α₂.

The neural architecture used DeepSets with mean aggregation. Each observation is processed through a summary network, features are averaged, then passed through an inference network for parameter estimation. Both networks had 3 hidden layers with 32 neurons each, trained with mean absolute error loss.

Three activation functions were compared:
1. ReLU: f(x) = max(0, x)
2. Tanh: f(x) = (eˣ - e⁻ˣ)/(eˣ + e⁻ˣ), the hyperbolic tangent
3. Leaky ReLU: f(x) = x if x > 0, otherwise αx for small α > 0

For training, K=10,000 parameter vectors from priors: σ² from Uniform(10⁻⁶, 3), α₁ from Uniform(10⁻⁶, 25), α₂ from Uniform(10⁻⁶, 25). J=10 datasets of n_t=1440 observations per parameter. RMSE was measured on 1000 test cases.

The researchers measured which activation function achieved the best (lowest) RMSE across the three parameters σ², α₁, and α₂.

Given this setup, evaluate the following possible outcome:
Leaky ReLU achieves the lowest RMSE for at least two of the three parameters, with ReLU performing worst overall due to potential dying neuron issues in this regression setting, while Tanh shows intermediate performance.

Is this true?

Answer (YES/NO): NO